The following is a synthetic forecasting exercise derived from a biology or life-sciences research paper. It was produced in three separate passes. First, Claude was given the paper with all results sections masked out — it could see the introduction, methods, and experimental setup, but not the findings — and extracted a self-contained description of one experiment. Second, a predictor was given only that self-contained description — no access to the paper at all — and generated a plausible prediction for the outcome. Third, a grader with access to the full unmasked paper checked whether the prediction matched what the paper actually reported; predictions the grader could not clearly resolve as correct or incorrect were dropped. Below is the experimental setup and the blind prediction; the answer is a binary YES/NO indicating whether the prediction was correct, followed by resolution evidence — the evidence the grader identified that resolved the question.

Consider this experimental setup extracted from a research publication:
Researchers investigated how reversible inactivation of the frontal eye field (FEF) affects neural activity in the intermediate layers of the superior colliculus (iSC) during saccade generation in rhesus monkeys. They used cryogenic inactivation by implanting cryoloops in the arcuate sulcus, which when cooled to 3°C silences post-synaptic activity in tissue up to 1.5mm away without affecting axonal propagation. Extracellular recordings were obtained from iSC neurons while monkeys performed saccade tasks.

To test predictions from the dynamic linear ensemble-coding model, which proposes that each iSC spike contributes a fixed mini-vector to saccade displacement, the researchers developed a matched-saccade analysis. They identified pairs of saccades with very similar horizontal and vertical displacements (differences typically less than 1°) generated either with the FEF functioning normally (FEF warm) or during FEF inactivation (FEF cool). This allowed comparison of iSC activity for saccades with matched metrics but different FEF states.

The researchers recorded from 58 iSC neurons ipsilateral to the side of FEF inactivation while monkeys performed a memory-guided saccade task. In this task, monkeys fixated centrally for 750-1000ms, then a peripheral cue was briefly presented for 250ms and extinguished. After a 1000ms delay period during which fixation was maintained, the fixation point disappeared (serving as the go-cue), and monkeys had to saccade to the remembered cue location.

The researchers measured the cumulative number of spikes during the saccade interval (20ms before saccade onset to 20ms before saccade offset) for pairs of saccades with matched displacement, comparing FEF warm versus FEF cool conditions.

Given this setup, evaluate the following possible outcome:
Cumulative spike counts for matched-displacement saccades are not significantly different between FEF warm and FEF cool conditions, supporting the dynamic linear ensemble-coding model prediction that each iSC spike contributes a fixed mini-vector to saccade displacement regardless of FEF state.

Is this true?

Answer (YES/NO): NO